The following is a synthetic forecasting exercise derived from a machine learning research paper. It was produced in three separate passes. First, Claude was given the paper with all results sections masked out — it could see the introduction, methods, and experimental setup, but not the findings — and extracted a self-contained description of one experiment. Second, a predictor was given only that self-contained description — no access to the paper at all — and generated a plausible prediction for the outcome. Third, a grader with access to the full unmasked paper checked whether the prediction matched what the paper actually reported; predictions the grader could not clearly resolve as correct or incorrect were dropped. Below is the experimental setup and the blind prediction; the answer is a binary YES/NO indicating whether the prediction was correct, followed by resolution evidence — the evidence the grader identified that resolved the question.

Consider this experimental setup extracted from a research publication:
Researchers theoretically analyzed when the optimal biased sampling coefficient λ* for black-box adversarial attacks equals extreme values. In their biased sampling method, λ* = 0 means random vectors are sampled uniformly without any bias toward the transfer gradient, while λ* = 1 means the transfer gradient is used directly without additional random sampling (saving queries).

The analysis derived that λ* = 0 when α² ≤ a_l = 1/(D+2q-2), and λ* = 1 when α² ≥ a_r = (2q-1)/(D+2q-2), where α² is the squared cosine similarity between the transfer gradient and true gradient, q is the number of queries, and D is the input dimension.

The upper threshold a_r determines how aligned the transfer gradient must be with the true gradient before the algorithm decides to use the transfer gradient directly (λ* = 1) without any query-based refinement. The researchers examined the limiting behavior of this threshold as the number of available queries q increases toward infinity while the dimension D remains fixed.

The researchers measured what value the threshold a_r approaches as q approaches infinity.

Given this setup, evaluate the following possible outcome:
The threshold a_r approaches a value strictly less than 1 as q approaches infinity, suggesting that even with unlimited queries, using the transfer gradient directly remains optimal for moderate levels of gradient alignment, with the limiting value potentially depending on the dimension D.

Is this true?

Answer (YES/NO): NO